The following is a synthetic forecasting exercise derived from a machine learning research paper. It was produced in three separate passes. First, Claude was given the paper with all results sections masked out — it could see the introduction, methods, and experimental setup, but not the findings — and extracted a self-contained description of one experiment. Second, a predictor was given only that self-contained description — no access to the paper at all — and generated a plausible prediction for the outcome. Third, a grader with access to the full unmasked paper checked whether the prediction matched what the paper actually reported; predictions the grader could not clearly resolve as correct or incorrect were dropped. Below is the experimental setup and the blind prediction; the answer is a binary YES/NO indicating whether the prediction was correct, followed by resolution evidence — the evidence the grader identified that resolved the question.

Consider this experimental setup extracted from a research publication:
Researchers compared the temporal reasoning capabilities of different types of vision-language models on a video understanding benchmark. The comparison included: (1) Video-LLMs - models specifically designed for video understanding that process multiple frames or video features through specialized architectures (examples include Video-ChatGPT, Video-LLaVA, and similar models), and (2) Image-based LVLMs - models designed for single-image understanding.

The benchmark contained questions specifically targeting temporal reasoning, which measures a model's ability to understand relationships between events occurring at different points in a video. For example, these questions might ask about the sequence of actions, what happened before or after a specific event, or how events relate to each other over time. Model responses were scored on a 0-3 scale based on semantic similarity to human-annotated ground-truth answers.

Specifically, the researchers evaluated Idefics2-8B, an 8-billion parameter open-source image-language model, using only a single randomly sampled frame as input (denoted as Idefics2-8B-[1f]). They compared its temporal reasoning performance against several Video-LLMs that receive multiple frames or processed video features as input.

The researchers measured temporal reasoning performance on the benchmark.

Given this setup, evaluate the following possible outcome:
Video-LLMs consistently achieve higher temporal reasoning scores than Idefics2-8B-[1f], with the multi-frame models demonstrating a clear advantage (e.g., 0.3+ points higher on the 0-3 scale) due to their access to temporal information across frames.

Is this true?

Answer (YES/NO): NO